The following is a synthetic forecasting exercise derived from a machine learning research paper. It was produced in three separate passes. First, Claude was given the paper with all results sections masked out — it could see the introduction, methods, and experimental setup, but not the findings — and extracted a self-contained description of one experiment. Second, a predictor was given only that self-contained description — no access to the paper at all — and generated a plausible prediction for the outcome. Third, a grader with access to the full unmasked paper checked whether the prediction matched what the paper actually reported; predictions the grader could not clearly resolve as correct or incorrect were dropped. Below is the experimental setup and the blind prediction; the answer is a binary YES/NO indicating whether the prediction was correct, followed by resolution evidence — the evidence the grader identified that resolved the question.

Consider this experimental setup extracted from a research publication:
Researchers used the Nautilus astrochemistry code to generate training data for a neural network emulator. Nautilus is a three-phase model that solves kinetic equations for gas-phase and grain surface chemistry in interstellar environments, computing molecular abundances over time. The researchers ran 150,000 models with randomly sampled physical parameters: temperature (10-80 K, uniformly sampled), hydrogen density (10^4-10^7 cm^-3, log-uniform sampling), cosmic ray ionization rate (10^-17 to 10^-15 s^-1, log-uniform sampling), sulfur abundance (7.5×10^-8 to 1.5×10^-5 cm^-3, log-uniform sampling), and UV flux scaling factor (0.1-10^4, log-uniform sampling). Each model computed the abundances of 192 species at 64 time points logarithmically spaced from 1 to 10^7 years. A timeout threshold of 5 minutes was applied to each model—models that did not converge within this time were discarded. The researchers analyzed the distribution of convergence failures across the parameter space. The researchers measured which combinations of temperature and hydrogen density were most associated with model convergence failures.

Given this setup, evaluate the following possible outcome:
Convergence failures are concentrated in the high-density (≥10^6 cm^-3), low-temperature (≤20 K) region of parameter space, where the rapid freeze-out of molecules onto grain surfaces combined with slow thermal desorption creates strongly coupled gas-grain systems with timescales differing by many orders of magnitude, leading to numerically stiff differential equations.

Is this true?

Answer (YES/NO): NO